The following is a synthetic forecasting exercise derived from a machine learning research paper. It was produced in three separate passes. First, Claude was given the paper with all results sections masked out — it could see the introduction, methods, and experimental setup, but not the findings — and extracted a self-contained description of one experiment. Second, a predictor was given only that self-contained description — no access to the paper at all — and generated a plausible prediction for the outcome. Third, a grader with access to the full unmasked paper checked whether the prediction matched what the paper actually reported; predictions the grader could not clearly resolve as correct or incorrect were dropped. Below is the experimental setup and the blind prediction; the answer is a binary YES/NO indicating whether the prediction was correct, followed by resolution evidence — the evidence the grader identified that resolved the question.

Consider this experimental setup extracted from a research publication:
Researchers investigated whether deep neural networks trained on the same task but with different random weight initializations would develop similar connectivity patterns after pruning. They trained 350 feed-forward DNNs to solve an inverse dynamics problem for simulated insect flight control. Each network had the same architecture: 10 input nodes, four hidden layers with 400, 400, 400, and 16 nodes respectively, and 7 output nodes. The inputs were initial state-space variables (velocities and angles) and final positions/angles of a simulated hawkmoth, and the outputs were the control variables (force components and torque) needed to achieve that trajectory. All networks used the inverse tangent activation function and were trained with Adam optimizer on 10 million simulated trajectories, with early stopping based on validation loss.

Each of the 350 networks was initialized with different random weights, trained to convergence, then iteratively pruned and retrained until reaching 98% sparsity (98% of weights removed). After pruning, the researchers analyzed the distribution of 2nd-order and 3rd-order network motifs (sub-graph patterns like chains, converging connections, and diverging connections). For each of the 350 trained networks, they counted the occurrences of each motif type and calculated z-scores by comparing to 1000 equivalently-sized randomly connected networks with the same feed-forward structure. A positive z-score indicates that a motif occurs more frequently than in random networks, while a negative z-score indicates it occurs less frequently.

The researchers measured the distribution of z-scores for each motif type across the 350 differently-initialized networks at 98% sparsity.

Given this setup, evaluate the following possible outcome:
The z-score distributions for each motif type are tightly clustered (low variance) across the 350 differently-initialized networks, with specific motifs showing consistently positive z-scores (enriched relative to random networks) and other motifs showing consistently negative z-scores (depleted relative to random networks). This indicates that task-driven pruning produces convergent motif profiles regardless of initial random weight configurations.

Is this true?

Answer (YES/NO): YES